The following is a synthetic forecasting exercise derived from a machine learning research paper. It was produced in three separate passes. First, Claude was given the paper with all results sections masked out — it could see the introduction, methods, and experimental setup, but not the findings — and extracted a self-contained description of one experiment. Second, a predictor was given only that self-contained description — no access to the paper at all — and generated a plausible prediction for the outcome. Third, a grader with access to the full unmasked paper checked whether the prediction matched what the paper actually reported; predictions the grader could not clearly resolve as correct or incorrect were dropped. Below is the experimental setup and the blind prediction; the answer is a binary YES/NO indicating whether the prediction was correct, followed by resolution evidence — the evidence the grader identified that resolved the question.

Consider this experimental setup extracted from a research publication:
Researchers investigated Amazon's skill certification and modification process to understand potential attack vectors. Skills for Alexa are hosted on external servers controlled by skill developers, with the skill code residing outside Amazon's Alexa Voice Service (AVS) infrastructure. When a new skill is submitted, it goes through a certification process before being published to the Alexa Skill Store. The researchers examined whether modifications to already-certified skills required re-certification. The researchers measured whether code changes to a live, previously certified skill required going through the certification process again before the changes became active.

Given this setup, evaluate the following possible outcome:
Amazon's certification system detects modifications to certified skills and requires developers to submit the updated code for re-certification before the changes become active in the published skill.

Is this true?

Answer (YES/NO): NO